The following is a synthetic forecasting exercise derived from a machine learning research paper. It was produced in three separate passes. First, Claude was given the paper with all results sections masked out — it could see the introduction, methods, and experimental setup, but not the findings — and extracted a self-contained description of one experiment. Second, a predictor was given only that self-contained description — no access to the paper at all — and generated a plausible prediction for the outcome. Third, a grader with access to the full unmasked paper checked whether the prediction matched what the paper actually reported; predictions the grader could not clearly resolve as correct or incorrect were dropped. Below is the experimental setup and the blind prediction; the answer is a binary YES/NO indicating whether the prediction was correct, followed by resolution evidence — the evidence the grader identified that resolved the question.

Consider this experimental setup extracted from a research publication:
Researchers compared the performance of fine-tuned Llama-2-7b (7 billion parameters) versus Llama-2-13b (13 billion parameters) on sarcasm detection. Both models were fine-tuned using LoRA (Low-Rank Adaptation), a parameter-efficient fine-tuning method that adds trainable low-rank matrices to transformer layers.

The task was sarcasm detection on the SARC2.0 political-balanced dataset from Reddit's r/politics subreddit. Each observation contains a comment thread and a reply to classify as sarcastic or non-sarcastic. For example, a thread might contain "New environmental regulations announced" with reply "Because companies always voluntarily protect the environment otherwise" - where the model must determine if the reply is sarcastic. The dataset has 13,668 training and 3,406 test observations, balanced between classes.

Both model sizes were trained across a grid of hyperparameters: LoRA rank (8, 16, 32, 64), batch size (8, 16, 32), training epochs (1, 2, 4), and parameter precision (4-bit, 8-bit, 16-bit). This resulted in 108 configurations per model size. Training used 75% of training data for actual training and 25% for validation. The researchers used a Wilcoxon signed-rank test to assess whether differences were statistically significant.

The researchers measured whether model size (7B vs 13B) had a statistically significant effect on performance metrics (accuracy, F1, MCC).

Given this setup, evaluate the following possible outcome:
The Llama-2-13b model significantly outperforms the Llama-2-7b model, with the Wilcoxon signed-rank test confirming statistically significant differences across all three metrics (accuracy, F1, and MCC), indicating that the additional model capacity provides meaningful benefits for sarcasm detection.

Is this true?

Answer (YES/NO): NO